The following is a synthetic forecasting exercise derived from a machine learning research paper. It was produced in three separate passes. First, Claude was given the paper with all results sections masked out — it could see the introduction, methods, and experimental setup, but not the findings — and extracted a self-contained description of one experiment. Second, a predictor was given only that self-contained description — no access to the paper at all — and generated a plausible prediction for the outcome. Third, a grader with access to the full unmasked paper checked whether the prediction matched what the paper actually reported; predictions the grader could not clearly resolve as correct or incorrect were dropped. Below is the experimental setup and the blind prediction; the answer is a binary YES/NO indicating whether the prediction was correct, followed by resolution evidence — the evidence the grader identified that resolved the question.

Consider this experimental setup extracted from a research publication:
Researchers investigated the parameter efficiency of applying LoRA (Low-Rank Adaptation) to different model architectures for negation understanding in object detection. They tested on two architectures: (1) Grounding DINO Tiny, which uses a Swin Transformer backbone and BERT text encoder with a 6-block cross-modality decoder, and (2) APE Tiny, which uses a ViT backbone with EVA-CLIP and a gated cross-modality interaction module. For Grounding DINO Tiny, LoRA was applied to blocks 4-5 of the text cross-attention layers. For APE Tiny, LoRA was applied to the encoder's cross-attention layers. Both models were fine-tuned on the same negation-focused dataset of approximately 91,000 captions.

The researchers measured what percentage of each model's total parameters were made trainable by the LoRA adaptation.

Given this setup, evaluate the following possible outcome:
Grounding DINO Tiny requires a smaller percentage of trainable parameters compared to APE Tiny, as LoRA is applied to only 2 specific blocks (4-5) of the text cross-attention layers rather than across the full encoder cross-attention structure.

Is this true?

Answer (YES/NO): YES